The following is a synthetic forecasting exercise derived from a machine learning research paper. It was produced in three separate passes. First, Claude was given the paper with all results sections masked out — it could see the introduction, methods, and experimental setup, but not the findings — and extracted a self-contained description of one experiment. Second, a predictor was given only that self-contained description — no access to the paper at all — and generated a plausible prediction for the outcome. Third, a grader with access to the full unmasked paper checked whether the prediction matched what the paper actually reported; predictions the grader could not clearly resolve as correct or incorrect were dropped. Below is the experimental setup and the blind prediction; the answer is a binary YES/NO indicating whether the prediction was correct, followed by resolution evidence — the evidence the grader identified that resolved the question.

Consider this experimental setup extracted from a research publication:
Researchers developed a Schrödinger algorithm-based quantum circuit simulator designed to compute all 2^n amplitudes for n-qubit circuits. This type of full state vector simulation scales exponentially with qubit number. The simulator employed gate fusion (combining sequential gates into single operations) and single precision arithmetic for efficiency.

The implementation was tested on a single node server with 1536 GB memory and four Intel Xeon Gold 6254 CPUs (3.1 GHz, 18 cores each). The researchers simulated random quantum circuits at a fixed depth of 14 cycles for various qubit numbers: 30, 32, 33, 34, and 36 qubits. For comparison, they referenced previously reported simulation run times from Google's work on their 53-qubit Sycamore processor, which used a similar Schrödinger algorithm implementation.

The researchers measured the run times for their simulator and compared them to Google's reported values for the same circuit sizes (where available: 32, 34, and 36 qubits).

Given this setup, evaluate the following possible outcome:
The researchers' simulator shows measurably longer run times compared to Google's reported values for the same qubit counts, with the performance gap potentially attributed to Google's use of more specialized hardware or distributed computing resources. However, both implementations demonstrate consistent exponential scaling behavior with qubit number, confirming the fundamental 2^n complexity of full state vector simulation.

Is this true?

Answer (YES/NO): NO